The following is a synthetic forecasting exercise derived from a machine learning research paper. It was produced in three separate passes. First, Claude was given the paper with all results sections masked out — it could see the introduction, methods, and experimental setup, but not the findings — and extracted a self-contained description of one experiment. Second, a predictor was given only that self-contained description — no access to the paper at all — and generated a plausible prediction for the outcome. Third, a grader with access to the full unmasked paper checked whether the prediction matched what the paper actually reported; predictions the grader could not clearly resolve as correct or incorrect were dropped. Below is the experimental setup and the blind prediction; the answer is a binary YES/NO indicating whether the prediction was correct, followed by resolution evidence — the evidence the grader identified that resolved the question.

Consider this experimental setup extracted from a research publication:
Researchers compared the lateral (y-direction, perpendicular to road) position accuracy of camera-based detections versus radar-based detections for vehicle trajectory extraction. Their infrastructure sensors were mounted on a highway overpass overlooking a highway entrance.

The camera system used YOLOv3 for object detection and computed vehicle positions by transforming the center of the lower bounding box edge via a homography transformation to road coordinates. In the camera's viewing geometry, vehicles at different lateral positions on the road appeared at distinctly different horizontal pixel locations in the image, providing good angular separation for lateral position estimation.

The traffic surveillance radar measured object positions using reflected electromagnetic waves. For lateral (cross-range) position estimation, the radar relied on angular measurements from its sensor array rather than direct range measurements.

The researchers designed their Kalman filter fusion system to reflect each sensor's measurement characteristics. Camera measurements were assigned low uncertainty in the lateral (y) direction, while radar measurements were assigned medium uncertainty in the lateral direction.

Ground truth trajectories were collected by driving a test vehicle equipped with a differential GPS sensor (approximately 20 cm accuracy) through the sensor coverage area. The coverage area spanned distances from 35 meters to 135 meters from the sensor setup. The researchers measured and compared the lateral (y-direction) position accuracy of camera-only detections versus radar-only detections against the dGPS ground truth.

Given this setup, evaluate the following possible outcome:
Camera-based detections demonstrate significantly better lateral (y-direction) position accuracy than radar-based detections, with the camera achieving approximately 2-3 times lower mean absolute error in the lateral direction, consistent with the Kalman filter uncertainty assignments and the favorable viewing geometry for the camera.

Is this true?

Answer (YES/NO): YES